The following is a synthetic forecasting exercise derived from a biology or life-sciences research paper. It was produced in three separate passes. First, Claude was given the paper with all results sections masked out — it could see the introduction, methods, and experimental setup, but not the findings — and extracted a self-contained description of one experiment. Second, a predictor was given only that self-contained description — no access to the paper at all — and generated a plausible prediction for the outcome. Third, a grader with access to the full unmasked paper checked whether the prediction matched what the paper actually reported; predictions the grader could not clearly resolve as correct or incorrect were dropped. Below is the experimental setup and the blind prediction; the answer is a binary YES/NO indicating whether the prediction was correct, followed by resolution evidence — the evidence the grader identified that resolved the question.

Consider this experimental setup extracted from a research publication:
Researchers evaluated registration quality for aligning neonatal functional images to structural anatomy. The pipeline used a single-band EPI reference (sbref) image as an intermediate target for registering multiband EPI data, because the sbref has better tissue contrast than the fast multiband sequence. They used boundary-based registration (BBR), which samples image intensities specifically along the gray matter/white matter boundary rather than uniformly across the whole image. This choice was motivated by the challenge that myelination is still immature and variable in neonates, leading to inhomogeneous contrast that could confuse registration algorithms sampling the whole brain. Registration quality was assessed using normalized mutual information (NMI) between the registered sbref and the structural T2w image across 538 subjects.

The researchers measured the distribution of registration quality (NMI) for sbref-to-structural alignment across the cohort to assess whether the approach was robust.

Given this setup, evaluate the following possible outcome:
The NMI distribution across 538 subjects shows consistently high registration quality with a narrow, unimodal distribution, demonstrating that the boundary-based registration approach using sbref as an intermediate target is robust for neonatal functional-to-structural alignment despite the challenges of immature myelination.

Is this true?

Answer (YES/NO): YES